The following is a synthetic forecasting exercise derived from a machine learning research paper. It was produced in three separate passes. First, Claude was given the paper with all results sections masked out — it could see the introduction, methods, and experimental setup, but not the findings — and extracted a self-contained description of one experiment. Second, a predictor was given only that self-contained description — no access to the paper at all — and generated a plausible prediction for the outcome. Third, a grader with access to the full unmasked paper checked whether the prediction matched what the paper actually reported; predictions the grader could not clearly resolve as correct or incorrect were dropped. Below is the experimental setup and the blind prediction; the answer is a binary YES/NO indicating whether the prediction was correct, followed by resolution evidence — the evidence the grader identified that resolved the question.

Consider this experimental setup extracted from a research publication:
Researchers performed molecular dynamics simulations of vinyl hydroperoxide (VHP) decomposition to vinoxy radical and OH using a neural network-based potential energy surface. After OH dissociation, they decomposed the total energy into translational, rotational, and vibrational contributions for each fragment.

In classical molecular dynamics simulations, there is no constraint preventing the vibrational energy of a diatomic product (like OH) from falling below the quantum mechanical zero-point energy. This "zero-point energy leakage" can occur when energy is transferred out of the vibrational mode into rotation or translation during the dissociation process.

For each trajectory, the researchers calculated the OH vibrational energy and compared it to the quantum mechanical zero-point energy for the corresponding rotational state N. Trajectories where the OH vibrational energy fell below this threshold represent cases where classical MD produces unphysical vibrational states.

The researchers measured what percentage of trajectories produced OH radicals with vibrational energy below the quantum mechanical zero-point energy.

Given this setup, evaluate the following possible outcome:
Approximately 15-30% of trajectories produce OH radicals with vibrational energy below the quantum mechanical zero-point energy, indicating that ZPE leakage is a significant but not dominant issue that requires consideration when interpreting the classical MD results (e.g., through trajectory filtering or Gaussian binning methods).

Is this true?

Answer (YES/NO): YES